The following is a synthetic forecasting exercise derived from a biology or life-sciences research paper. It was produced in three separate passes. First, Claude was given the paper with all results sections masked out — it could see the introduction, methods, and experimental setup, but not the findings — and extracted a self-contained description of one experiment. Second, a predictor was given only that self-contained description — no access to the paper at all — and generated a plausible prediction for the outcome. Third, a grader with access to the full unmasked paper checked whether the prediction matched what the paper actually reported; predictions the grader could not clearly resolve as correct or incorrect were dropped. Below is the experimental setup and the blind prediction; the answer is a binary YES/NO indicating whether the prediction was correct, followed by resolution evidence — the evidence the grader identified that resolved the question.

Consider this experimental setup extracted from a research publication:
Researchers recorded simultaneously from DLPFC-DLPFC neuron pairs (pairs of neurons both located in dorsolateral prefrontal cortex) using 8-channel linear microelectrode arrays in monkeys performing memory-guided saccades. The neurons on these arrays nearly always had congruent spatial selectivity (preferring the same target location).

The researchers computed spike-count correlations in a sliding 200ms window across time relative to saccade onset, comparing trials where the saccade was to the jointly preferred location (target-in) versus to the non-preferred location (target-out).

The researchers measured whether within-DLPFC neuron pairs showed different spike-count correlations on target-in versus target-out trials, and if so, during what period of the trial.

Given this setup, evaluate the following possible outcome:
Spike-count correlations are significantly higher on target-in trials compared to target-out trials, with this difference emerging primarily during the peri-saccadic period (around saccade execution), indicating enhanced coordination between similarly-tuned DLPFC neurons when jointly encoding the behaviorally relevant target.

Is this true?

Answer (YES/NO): NO